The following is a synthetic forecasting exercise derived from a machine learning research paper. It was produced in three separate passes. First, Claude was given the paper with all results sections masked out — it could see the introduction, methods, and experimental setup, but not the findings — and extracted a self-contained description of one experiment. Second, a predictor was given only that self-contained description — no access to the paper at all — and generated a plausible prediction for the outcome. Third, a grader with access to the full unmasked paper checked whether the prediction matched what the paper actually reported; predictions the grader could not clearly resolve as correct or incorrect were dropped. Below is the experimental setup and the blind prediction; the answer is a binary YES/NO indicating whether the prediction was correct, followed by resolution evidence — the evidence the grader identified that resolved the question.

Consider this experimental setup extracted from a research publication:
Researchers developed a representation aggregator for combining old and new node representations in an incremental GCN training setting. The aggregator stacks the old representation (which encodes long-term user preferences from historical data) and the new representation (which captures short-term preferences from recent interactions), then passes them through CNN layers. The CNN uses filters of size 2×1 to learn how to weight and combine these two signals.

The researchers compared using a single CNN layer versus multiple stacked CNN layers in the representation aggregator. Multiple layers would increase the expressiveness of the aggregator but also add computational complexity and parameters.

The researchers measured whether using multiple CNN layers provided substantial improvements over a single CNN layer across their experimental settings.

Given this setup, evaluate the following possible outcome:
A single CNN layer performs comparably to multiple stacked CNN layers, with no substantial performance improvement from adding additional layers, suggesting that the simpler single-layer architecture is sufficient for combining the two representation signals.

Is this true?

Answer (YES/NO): NO